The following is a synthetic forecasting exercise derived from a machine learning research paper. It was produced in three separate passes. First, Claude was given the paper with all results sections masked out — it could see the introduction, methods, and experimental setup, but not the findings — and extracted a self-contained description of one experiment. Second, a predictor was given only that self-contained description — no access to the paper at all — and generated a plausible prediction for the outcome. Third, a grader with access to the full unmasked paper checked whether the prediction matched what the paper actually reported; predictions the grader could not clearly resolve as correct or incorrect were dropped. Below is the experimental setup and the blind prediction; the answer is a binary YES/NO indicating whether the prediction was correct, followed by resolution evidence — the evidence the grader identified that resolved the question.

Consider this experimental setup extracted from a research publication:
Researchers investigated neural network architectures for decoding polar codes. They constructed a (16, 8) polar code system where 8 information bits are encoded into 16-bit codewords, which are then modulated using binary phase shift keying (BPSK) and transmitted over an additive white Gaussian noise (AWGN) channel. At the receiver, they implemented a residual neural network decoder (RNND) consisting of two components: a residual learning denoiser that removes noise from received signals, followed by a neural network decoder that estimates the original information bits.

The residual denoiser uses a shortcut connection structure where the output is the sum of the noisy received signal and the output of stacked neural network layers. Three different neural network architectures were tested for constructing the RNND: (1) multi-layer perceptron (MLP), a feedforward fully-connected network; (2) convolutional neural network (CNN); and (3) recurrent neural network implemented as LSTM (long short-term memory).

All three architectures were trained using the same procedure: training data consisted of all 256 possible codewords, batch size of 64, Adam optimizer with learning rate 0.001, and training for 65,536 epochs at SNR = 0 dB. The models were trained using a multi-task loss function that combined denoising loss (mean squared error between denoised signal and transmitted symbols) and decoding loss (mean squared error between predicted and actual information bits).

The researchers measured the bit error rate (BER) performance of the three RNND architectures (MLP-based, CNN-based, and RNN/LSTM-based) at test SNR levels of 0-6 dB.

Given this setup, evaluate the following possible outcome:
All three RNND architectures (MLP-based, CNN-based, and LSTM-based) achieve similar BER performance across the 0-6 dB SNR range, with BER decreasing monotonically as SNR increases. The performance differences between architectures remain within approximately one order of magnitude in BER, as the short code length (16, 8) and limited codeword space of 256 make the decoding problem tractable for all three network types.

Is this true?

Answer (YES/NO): NO